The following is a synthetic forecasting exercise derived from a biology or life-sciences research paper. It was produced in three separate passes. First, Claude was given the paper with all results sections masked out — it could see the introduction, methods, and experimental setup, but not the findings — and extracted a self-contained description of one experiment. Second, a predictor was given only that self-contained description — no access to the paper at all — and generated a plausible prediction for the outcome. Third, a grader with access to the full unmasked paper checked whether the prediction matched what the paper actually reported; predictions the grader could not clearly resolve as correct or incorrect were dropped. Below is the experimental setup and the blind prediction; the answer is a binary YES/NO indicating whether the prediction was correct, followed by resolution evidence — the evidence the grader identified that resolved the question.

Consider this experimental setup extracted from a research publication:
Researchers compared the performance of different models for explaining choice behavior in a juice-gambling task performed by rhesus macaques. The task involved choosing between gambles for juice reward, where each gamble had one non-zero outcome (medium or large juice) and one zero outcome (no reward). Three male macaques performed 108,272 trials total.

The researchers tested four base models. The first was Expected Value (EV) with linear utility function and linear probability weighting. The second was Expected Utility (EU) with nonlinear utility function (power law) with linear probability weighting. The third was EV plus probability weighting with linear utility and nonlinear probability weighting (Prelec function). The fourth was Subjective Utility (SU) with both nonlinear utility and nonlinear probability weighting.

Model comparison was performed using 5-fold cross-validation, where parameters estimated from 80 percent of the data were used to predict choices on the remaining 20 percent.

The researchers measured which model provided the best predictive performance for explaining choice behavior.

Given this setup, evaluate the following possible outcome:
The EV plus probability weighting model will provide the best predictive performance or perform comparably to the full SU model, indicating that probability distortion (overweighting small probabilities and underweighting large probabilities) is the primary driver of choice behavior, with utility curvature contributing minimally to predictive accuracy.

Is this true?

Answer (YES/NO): NO